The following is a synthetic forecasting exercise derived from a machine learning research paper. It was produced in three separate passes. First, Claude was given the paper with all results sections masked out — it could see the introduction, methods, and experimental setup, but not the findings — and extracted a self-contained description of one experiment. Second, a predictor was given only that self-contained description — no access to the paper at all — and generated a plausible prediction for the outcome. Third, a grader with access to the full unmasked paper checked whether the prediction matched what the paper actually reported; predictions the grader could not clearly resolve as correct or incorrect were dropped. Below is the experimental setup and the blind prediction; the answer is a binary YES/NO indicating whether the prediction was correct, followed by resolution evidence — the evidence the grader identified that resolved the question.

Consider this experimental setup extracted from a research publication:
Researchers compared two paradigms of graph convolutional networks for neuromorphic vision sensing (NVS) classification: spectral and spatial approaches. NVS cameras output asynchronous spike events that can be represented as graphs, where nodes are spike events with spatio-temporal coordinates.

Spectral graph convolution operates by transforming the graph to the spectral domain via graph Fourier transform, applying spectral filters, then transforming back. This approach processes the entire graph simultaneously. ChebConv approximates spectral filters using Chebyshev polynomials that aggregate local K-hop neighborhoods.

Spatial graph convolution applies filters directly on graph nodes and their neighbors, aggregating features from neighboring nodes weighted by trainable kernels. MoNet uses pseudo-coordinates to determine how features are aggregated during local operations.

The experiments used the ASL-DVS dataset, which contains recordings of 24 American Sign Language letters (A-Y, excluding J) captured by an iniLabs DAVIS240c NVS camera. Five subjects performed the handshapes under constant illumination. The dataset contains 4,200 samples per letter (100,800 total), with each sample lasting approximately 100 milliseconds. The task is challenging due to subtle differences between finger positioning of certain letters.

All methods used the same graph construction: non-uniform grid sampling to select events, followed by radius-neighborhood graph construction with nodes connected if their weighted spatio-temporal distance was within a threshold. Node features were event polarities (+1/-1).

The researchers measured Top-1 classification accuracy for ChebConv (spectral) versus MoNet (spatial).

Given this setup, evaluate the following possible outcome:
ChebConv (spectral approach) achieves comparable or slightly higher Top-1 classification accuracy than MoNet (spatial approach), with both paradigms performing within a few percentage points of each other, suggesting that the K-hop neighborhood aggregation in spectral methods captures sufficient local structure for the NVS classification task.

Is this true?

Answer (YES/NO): NO